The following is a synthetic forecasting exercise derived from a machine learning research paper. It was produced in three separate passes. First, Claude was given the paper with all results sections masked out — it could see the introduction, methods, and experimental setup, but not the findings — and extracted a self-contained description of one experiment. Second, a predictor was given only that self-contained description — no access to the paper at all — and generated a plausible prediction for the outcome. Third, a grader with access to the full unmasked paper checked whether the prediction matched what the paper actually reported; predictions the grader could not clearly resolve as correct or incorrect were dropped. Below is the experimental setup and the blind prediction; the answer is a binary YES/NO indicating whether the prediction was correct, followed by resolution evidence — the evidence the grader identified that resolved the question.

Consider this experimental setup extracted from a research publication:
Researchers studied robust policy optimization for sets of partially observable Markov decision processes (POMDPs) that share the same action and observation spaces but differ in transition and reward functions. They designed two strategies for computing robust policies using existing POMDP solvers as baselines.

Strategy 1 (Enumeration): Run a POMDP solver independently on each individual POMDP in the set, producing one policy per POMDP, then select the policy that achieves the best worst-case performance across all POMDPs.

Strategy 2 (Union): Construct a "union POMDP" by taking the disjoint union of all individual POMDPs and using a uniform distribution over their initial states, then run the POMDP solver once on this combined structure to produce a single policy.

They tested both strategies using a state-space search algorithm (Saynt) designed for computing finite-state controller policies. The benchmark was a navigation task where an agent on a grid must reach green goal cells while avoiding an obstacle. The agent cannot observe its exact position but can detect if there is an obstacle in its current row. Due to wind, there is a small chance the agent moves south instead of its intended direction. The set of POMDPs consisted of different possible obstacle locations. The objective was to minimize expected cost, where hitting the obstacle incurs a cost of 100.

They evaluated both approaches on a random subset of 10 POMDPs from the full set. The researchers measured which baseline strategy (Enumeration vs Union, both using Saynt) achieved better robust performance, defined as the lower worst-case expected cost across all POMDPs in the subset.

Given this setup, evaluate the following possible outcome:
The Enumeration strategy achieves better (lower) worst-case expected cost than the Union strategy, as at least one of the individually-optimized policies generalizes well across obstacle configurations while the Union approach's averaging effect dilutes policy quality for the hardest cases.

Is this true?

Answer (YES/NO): NO